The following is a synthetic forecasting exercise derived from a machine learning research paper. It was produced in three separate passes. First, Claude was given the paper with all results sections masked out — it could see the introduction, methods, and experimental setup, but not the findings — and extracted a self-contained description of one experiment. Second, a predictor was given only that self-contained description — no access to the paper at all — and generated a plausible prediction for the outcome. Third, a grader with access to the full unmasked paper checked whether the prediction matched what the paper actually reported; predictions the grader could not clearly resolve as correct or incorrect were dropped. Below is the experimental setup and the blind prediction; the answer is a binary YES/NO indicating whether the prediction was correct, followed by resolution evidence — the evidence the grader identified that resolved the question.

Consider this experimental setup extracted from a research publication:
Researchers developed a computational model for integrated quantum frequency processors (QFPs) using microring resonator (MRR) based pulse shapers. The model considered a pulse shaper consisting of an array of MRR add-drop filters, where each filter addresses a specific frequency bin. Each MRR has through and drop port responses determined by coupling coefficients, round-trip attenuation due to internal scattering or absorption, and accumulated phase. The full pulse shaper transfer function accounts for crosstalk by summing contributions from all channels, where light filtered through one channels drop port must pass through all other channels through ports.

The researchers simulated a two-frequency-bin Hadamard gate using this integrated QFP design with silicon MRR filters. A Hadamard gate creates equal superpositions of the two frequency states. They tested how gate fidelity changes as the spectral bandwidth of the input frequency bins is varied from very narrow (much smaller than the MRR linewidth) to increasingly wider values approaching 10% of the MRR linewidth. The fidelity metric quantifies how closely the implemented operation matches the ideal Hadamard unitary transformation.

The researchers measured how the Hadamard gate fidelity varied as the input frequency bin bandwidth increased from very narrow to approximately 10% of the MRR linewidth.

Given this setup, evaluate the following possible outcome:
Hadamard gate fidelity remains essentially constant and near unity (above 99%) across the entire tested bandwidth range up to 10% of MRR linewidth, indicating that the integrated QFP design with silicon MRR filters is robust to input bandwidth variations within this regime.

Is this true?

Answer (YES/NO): NO